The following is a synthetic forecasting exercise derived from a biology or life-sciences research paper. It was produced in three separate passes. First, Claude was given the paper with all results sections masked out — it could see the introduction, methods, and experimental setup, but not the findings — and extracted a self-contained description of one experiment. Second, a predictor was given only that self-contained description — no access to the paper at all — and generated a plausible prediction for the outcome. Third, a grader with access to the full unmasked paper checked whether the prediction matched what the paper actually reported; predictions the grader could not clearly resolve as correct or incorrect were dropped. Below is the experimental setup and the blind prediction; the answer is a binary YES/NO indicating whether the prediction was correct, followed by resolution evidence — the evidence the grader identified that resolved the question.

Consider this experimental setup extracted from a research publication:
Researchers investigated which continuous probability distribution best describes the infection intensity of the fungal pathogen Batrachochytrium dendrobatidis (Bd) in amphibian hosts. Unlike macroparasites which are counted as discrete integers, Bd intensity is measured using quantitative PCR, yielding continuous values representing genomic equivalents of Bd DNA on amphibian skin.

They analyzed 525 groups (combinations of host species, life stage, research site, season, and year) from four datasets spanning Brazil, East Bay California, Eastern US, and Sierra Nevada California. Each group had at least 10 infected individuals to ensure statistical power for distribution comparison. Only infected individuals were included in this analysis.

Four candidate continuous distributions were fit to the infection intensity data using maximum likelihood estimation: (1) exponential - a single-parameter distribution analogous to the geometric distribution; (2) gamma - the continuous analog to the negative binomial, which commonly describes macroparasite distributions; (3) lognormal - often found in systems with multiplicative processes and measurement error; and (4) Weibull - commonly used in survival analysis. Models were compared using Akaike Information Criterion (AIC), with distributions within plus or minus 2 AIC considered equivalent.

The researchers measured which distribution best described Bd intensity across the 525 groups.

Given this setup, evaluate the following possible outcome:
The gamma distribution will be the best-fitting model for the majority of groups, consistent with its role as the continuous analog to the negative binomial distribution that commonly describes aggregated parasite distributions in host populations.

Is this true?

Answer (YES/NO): NO